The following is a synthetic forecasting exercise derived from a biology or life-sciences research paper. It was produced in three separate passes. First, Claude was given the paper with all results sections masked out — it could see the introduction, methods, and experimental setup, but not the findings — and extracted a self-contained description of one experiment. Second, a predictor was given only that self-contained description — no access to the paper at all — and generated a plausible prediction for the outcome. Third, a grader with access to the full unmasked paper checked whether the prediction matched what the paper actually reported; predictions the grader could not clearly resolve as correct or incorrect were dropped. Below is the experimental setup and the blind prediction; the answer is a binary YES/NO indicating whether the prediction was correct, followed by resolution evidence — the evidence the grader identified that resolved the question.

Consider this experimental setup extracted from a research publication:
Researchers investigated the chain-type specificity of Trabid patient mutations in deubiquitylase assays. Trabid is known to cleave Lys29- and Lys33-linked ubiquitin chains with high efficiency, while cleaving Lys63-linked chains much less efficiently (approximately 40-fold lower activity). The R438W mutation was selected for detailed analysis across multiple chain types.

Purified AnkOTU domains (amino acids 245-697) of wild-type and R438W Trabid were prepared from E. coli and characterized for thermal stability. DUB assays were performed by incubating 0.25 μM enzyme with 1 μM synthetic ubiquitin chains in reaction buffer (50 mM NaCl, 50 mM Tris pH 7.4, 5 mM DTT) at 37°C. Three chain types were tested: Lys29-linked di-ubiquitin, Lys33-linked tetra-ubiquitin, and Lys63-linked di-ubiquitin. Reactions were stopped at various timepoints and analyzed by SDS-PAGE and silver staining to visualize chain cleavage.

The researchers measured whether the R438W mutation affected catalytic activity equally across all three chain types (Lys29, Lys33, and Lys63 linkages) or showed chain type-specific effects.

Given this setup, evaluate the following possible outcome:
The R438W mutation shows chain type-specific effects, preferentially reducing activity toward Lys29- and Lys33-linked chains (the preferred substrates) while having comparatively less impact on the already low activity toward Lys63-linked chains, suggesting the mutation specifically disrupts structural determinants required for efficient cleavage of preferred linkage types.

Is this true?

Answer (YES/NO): NO